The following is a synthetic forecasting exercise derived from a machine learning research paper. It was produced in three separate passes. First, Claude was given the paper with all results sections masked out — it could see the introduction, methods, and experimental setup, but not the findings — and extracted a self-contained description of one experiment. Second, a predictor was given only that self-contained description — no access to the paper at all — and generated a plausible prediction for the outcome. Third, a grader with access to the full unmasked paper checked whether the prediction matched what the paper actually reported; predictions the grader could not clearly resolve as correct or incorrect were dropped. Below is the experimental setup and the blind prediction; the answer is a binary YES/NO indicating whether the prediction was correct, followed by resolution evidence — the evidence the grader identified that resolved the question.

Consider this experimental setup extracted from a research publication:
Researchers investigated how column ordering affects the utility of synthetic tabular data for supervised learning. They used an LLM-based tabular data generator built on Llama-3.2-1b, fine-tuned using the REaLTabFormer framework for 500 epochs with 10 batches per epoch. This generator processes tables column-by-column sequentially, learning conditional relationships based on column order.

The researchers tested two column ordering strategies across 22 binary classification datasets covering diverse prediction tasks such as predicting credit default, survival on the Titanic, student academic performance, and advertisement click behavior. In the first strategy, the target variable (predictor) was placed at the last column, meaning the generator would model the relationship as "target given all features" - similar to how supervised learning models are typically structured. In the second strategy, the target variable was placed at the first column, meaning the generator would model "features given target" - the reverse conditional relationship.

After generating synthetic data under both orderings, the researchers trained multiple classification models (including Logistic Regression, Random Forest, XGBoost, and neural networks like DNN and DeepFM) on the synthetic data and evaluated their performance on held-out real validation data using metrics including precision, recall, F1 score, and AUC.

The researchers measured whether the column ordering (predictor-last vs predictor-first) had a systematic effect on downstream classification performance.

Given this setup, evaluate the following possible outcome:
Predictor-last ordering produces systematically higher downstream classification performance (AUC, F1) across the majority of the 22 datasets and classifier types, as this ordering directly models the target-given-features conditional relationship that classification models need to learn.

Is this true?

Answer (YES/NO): YES